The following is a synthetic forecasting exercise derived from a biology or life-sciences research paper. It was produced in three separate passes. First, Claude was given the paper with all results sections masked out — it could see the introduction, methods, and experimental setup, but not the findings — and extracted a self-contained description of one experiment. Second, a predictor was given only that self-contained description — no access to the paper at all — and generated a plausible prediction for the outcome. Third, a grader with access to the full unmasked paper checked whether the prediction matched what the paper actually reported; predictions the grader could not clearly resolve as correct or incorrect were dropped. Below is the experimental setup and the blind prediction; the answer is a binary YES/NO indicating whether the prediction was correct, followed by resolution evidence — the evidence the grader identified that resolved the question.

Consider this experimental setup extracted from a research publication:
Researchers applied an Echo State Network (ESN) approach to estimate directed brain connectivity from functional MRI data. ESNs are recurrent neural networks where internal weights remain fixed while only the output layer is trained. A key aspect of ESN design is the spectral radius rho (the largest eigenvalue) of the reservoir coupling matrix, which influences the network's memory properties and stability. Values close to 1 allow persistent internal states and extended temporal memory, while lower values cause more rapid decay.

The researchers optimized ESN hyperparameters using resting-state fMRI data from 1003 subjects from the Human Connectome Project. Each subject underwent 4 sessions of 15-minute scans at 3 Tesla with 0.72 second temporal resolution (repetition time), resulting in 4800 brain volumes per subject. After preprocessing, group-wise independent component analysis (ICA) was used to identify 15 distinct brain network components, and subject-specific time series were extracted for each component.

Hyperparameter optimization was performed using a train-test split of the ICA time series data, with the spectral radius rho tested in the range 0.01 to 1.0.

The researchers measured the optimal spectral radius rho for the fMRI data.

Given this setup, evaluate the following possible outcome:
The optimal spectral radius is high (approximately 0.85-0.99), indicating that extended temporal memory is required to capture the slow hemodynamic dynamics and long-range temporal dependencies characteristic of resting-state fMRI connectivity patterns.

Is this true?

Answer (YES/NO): YES